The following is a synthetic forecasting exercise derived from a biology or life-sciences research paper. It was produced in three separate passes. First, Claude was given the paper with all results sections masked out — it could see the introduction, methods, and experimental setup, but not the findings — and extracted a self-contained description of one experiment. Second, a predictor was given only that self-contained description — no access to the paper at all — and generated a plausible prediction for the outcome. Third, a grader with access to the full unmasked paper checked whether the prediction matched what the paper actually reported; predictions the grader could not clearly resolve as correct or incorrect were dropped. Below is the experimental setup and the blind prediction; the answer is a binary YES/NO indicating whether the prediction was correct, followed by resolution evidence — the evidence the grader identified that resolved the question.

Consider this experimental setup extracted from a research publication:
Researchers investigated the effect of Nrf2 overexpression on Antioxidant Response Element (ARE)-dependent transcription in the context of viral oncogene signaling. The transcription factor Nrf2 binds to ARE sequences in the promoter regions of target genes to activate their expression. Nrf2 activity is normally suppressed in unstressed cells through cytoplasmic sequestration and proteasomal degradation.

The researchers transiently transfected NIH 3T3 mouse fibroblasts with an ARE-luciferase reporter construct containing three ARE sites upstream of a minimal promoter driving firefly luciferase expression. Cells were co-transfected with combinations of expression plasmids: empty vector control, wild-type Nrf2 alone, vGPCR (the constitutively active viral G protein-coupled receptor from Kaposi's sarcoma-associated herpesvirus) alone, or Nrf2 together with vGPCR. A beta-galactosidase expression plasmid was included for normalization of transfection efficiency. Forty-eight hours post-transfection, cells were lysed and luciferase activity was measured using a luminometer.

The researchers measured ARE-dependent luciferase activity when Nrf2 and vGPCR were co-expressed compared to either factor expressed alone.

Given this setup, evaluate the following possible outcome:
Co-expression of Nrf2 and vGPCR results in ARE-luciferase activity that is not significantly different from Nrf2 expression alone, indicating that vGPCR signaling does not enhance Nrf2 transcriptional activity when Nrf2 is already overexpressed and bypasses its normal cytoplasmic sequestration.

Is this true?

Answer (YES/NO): NO